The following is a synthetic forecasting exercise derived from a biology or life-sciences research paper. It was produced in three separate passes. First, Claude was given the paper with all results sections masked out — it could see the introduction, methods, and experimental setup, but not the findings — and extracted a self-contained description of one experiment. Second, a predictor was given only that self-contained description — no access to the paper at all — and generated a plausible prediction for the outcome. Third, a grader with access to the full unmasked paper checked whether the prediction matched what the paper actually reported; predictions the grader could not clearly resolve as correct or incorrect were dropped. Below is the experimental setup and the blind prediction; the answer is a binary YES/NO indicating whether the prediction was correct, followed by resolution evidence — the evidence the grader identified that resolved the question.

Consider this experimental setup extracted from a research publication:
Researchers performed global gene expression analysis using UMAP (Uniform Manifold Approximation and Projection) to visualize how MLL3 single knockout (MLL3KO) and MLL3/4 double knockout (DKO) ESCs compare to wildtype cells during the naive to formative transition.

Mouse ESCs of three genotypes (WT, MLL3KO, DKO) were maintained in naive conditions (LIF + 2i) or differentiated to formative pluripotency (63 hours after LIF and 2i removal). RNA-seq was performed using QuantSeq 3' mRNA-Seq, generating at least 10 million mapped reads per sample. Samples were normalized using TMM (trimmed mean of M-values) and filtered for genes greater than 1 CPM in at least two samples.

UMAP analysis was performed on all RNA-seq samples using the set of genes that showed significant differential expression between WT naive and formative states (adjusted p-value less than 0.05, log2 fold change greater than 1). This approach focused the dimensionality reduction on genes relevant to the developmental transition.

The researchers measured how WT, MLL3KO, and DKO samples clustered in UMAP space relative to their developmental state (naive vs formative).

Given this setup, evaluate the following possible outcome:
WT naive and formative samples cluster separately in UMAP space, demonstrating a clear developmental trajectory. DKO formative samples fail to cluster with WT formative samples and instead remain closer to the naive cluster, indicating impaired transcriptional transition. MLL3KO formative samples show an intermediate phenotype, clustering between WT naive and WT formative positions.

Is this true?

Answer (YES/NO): NO